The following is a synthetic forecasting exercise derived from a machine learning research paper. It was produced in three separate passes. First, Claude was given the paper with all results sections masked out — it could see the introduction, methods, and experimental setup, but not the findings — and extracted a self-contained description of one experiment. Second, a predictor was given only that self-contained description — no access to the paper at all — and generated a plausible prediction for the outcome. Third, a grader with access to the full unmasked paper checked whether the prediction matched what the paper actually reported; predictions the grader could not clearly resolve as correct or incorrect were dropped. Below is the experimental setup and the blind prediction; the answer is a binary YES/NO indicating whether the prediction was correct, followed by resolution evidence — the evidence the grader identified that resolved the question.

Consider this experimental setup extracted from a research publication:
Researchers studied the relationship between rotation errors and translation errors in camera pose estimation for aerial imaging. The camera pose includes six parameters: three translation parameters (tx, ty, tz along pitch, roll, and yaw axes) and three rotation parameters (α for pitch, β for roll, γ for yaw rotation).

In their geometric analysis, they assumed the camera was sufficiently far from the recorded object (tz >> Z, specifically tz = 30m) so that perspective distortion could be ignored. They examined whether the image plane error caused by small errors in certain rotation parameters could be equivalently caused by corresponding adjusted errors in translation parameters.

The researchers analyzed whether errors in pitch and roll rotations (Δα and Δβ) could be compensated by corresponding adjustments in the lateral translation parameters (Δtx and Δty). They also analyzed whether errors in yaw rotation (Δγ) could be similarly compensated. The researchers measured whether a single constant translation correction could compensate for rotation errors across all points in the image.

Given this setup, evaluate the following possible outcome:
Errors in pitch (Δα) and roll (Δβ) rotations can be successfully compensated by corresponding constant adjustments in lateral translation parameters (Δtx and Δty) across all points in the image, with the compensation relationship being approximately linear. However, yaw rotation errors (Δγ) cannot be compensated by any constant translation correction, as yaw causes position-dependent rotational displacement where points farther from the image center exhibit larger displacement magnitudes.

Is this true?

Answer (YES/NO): YES